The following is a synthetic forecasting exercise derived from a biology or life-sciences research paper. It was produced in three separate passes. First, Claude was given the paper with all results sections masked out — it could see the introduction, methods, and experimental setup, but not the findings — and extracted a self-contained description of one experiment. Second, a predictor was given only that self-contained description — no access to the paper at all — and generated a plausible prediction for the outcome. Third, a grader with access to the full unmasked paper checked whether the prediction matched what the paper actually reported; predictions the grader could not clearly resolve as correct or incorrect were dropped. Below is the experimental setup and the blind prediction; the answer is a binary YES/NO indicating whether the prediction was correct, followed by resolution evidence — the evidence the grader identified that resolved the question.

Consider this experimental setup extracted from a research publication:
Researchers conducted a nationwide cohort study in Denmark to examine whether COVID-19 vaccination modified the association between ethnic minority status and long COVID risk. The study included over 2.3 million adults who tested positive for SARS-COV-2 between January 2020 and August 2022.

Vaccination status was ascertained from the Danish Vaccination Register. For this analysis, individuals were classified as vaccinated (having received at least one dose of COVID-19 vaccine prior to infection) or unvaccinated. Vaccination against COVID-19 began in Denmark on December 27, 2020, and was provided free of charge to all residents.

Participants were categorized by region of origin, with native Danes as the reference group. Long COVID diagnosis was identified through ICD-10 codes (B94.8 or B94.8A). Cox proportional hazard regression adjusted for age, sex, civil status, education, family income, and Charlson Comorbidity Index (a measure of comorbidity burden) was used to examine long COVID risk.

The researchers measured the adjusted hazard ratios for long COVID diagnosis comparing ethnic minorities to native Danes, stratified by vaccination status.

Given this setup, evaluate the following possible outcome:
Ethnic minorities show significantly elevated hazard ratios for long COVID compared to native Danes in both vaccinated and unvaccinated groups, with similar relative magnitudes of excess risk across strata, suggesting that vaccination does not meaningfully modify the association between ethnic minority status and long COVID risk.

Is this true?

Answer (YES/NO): NO